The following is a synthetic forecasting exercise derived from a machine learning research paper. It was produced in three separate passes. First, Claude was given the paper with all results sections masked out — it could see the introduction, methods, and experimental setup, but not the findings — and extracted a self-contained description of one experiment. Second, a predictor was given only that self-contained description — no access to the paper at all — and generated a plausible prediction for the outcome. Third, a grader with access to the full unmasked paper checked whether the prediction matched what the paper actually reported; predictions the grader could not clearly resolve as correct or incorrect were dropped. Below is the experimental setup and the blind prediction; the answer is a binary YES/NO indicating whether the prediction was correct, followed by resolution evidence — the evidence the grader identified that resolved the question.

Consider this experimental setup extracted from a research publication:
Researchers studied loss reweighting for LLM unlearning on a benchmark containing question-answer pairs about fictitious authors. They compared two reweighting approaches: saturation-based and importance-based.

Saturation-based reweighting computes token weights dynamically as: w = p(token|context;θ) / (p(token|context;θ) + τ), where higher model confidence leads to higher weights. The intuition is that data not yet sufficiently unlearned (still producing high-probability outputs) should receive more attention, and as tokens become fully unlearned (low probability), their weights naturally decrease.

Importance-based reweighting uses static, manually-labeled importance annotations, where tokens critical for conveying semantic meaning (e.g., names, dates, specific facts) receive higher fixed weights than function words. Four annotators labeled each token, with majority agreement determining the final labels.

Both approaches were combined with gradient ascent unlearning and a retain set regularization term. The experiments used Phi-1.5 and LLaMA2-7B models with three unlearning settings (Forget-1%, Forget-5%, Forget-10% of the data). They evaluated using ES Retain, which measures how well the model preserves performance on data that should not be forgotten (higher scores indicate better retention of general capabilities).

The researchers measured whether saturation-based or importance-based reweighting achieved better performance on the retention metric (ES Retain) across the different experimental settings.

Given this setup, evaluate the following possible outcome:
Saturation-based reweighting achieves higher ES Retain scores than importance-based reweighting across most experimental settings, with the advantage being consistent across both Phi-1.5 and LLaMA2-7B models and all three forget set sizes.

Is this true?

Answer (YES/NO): YES